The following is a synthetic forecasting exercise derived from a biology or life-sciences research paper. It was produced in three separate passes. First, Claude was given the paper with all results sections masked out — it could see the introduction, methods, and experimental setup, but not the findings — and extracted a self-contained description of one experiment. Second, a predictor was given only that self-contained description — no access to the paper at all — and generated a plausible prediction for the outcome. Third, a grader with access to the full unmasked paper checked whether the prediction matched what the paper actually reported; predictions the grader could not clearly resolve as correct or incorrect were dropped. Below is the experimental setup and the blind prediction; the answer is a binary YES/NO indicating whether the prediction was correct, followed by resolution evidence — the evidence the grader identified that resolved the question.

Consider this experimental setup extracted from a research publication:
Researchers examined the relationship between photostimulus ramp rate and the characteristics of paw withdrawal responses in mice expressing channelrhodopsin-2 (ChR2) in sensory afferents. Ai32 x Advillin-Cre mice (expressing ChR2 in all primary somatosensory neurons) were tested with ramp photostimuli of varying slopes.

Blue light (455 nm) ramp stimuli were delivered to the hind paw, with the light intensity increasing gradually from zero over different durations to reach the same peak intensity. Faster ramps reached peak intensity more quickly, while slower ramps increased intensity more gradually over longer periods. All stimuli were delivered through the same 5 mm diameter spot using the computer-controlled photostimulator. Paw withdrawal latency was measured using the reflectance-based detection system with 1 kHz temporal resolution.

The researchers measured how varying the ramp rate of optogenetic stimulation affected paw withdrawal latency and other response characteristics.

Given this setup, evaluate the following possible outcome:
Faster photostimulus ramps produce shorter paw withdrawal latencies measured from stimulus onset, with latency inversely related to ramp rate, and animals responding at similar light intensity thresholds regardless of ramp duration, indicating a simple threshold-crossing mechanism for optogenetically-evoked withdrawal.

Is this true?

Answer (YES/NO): NO